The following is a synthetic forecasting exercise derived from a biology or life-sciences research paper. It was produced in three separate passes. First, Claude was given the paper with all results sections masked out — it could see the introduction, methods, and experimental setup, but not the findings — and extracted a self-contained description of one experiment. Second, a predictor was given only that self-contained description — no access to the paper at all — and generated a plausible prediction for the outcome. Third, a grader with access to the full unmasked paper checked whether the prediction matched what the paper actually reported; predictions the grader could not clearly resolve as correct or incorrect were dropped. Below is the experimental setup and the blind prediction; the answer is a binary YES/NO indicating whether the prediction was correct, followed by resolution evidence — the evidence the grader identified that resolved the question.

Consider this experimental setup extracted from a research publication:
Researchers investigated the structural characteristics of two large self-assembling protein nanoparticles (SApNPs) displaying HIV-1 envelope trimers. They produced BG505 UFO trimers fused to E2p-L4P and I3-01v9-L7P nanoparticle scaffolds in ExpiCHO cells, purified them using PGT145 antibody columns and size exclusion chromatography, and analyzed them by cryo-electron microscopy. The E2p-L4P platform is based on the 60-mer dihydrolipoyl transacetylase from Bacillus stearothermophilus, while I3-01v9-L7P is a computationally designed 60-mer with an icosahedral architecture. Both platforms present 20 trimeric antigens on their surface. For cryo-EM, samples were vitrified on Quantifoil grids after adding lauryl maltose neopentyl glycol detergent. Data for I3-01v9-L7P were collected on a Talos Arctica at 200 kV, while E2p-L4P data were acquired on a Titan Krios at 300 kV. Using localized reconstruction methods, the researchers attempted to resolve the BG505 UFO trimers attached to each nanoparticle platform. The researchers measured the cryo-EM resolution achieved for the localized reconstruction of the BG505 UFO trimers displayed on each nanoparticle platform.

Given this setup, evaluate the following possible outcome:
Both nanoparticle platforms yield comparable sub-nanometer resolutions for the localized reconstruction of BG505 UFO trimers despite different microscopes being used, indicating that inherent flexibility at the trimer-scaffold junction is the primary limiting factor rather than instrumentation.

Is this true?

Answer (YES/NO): NO